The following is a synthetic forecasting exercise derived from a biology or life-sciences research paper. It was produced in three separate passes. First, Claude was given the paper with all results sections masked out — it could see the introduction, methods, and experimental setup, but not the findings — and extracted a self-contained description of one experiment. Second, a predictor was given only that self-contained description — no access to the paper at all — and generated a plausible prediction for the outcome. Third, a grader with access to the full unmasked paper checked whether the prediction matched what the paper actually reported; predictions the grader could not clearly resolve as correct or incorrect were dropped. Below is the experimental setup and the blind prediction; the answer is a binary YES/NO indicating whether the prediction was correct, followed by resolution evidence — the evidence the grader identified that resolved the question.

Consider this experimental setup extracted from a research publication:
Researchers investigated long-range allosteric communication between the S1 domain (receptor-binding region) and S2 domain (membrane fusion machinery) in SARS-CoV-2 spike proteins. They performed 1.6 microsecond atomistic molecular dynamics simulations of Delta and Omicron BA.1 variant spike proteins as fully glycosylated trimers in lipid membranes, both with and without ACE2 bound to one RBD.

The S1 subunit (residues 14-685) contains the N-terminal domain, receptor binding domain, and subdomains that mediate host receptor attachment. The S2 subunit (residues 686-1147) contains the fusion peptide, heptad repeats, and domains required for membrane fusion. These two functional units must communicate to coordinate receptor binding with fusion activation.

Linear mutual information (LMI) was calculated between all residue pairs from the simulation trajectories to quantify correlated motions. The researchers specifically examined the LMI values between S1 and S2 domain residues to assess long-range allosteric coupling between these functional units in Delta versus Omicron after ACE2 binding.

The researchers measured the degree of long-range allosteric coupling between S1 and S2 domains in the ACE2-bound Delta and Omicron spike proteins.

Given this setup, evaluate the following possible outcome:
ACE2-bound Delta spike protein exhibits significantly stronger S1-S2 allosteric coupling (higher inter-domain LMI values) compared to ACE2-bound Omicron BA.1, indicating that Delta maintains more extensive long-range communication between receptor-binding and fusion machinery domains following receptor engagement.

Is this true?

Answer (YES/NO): NO